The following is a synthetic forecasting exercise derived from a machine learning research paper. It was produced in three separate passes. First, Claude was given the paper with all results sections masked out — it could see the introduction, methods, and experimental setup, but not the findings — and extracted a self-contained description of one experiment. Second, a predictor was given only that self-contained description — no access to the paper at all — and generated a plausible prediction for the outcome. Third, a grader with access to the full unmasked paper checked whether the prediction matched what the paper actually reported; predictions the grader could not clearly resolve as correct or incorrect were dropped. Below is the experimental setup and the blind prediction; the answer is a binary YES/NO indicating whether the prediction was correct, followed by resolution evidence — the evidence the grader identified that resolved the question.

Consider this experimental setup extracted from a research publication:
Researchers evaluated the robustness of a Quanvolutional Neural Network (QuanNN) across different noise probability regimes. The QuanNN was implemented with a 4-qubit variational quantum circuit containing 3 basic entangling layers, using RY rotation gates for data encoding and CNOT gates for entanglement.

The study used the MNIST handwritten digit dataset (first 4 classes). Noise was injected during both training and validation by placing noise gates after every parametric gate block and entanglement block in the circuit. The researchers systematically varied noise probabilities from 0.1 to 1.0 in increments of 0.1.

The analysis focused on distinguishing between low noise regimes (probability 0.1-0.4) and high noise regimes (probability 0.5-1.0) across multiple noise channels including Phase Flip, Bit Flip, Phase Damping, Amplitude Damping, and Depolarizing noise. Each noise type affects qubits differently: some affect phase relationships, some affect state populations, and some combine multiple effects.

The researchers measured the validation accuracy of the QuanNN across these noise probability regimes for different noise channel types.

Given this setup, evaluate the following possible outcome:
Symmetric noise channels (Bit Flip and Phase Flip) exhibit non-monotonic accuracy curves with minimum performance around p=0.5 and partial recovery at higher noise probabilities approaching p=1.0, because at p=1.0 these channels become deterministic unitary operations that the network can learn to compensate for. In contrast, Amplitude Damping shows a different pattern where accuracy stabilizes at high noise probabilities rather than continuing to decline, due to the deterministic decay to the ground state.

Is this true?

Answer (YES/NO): NO